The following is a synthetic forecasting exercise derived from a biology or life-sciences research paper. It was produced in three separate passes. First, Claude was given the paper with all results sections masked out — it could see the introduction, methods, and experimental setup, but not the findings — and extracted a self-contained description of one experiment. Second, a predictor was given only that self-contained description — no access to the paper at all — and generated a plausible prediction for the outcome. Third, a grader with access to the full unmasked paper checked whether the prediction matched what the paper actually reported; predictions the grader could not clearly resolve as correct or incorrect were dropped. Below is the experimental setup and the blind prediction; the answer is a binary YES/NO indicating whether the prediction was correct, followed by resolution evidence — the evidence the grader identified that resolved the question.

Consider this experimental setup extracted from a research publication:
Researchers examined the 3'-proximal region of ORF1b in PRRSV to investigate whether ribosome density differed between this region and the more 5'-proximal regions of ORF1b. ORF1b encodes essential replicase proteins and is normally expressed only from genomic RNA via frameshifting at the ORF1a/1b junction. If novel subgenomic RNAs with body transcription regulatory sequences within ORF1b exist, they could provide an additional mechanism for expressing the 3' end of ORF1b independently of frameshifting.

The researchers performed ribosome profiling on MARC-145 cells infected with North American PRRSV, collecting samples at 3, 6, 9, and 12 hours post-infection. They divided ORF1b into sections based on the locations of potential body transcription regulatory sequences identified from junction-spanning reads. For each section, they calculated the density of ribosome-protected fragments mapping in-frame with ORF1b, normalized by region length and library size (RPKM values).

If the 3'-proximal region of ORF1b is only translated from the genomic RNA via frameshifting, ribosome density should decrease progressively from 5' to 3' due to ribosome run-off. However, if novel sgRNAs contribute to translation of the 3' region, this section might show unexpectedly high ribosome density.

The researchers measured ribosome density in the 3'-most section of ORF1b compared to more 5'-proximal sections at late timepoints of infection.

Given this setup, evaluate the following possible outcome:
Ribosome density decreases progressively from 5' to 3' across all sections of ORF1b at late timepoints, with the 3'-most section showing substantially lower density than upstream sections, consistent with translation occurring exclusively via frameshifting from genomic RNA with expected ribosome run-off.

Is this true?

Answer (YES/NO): NO